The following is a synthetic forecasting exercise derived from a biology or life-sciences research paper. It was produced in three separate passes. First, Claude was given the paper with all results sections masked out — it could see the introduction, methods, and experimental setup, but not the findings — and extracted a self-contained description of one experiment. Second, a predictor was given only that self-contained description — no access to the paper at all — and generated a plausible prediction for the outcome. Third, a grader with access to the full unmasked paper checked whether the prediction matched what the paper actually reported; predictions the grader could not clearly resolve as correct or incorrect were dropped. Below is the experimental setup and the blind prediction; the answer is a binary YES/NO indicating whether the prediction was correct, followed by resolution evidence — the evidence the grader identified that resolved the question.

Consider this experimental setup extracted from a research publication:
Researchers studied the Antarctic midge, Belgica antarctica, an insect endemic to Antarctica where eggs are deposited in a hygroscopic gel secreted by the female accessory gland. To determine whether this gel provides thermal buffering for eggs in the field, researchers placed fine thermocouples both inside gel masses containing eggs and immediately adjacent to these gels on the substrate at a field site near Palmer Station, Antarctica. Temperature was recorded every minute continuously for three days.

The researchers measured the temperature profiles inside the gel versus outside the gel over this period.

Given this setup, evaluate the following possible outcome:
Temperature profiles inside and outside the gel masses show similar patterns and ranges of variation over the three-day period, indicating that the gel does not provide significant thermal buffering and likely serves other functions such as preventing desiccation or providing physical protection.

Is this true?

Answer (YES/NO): NO